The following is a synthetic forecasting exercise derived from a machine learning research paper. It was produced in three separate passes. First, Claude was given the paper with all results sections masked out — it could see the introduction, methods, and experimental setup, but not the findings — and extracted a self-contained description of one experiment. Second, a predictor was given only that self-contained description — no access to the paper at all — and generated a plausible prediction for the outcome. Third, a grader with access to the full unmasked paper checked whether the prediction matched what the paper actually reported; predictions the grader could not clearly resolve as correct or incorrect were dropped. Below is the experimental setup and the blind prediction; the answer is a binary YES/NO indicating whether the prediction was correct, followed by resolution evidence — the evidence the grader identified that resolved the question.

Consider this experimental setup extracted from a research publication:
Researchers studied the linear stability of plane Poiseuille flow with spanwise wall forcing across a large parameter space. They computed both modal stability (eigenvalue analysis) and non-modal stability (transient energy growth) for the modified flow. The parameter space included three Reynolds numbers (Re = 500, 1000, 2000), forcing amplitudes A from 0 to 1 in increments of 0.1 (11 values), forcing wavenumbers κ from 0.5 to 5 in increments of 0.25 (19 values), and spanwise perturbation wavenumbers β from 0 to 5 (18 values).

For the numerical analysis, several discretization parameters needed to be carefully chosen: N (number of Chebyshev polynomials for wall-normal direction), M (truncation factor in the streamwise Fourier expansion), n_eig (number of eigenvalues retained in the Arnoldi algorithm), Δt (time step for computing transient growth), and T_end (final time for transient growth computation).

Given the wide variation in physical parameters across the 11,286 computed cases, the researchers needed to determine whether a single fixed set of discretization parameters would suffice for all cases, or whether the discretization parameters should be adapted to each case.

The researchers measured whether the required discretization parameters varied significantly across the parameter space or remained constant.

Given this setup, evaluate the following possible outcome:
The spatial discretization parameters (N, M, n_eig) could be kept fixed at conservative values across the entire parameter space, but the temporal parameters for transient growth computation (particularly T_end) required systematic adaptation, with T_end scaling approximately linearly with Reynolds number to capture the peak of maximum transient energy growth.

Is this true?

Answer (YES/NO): NO